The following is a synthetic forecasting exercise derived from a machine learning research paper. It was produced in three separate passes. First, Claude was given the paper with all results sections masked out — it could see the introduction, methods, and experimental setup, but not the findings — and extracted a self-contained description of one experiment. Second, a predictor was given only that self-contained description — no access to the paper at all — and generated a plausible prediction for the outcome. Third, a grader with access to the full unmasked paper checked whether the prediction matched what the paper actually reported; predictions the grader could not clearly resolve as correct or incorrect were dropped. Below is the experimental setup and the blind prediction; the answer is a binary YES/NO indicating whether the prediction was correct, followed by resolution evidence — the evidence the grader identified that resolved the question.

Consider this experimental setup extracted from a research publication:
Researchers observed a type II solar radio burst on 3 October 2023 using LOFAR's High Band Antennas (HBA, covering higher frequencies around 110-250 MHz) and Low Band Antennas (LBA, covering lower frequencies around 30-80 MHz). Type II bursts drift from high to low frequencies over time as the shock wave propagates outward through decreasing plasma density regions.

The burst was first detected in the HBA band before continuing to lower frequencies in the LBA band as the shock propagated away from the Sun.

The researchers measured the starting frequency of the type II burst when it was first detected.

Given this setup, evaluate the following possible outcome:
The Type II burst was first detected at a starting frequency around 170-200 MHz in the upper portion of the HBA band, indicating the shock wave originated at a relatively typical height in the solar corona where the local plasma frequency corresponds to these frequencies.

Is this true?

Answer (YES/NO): NO